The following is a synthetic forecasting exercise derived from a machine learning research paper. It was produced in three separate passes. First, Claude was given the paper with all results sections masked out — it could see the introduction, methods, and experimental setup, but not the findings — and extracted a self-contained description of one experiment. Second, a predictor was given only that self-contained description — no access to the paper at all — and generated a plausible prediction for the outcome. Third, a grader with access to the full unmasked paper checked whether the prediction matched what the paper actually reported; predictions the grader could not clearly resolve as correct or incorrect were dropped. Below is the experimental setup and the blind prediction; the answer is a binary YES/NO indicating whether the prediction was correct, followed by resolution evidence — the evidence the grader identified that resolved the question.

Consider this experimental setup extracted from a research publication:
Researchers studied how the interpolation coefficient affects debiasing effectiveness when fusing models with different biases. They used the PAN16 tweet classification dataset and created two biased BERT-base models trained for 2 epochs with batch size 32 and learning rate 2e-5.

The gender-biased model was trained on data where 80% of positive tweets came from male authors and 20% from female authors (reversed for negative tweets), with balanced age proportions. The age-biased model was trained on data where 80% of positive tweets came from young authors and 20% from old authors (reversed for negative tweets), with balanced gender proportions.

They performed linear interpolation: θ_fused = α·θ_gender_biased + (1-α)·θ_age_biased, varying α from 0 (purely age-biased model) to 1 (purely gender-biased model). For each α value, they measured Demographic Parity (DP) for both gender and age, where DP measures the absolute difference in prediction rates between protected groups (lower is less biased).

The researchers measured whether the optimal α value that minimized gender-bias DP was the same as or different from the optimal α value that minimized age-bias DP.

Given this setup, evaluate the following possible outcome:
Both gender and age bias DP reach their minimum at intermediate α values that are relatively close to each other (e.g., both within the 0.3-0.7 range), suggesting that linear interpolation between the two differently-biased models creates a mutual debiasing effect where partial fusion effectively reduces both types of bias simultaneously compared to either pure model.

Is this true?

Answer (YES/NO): YES